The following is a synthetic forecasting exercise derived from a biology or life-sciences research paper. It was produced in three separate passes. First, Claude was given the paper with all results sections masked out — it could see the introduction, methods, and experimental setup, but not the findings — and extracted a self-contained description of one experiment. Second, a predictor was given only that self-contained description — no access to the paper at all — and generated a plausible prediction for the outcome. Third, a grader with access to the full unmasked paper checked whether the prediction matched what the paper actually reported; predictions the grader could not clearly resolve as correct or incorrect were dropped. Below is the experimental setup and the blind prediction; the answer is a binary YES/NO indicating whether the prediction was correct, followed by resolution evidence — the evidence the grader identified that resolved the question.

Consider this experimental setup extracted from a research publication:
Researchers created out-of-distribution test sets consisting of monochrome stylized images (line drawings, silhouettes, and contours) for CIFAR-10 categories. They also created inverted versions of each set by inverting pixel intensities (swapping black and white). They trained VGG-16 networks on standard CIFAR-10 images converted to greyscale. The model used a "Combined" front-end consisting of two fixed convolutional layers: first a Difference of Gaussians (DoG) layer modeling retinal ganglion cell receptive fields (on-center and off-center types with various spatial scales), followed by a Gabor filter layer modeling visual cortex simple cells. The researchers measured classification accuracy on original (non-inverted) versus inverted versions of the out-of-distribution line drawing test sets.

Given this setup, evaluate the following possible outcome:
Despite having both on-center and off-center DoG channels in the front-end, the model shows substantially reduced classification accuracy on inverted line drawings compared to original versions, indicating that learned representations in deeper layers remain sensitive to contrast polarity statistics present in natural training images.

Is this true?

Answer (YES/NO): NO